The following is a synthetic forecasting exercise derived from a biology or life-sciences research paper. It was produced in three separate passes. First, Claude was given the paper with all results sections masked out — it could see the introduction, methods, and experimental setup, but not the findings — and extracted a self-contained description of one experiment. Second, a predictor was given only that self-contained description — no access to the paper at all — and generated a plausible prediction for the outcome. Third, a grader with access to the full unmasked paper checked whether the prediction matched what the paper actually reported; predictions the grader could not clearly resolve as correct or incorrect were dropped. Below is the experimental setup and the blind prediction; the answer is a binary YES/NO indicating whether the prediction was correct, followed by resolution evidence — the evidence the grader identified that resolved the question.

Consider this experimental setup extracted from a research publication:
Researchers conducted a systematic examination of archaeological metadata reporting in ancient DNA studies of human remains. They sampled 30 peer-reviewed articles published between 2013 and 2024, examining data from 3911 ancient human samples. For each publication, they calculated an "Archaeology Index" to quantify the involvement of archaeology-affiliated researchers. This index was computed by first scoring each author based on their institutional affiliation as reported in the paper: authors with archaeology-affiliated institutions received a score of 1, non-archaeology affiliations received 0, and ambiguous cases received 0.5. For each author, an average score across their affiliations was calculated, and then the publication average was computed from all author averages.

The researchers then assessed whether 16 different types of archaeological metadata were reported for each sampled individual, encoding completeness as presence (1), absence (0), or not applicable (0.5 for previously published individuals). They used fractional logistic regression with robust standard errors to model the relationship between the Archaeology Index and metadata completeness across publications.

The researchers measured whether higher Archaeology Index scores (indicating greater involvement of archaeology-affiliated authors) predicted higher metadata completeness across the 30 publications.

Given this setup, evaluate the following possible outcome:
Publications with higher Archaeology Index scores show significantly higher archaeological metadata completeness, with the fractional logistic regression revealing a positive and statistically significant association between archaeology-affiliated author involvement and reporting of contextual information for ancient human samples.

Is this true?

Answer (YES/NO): NO